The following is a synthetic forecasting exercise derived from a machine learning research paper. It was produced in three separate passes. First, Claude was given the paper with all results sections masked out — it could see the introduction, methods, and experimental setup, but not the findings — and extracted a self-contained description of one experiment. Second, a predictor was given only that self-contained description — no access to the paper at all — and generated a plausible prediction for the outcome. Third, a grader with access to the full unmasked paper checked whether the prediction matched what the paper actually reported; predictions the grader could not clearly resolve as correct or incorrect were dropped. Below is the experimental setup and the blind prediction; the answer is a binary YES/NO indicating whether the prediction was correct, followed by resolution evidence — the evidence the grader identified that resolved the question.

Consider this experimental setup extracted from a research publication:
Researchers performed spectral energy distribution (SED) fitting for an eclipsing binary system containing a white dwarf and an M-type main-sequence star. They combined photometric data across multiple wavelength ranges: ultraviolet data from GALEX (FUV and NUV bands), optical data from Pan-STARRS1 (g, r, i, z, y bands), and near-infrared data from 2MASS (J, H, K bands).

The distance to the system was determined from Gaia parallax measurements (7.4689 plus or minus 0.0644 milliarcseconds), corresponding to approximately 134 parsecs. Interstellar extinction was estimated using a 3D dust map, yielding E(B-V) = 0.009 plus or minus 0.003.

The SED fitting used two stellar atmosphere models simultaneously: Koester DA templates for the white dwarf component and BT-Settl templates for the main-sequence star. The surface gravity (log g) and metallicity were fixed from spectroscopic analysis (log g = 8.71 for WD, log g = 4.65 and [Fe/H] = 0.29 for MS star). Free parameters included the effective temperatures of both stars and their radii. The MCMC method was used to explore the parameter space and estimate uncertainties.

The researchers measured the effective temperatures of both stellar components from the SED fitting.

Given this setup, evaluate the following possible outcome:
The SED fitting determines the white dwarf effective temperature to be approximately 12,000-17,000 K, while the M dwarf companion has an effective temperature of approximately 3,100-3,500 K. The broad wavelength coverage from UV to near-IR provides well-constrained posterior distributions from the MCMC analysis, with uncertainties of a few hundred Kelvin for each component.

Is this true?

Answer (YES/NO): NO